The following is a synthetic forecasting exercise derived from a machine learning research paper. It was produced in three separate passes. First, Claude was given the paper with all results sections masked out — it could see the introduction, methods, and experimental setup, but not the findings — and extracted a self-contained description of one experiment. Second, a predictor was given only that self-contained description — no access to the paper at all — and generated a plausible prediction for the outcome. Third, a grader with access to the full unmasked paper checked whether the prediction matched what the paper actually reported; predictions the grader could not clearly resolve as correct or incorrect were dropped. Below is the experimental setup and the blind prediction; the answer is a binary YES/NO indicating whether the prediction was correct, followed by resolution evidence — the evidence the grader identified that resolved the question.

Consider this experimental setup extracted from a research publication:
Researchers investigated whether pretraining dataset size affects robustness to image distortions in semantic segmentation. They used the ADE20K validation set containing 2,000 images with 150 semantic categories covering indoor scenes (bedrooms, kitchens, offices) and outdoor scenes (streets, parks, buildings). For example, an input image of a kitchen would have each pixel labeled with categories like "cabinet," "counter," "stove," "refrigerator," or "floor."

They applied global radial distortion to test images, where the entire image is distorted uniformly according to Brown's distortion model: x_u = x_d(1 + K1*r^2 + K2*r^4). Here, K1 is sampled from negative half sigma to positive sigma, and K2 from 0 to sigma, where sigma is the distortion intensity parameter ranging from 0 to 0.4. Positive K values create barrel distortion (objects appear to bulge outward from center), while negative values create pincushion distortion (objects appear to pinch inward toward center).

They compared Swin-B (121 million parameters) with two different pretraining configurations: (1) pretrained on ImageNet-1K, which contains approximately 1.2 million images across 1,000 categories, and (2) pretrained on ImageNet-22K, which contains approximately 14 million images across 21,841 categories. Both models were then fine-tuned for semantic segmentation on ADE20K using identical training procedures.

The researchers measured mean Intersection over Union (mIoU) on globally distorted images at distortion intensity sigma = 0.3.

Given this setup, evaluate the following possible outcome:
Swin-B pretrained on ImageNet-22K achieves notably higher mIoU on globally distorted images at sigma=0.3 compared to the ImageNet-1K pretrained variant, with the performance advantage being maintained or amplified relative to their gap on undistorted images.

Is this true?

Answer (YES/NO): NO